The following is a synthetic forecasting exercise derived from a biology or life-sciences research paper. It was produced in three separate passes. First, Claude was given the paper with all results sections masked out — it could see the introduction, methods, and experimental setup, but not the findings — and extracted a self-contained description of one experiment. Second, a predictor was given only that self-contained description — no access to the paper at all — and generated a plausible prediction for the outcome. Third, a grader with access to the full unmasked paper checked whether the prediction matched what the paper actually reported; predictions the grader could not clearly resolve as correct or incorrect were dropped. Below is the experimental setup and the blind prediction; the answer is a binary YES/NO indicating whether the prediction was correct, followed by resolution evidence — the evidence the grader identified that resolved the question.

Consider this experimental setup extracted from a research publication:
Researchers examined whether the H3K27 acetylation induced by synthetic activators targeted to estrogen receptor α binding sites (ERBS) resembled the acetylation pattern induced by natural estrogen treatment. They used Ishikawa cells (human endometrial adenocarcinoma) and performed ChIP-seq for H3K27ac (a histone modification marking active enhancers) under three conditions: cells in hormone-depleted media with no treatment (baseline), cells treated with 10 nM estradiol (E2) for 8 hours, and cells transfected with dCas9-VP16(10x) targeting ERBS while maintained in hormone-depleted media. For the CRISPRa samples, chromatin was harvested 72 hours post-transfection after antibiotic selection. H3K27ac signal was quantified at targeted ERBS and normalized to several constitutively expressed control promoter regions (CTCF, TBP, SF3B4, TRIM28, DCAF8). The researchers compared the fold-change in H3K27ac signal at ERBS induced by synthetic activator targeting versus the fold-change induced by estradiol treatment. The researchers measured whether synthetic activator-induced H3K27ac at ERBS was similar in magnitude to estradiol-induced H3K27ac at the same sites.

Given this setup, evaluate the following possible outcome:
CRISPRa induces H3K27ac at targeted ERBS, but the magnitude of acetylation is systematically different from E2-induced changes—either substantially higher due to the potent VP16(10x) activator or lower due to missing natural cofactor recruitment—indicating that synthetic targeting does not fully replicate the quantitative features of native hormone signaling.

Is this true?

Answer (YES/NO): NO